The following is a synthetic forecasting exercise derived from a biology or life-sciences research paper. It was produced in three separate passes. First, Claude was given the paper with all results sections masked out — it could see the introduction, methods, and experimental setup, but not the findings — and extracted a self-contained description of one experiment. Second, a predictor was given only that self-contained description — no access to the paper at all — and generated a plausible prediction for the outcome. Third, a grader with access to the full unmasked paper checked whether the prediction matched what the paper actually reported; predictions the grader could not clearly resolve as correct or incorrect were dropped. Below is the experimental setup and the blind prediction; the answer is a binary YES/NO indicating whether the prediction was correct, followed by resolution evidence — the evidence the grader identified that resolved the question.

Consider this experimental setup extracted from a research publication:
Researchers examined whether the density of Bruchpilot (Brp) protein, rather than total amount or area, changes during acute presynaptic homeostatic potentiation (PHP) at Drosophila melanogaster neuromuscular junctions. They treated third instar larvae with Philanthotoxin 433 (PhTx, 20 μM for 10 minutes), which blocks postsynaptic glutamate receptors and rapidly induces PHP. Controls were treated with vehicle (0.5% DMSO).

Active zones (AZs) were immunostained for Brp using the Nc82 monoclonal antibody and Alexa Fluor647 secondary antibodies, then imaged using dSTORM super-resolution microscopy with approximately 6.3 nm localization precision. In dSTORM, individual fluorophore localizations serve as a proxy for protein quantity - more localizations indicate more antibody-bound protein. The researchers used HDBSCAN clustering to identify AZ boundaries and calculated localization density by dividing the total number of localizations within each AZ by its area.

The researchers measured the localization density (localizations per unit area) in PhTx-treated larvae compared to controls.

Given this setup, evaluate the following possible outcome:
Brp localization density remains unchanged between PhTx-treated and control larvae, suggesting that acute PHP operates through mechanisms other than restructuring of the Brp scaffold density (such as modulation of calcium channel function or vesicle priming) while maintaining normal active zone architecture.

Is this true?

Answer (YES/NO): NO